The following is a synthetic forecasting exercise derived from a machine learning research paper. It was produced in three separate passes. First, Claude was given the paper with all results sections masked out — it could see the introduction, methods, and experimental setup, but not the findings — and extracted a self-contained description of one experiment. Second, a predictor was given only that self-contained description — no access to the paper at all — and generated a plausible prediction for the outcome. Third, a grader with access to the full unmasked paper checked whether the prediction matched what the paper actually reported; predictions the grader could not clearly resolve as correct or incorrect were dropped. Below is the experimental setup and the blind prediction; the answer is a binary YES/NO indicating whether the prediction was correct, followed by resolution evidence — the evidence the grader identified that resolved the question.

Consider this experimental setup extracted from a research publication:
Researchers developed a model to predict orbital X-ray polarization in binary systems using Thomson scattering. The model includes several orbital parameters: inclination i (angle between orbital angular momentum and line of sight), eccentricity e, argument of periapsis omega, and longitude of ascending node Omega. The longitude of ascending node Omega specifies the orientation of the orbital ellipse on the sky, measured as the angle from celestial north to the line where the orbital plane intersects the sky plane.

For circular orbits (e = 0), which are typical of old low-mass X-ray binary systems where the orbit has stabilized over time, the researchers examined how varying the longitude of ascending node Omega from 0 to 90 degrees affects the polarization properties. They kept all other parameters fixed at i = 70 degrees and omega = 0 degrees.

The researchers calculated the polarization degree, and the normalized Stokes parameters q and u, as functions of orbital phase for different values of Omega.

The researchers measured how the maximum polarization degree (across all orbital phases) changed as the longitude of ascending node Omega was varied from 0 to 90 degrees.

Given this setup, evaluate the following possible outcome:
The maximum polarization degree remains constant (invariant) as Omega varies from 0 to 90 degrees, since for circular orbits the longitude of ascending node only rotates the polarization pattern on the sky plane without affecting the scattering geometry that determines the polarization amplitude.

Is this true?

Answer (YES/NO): YES